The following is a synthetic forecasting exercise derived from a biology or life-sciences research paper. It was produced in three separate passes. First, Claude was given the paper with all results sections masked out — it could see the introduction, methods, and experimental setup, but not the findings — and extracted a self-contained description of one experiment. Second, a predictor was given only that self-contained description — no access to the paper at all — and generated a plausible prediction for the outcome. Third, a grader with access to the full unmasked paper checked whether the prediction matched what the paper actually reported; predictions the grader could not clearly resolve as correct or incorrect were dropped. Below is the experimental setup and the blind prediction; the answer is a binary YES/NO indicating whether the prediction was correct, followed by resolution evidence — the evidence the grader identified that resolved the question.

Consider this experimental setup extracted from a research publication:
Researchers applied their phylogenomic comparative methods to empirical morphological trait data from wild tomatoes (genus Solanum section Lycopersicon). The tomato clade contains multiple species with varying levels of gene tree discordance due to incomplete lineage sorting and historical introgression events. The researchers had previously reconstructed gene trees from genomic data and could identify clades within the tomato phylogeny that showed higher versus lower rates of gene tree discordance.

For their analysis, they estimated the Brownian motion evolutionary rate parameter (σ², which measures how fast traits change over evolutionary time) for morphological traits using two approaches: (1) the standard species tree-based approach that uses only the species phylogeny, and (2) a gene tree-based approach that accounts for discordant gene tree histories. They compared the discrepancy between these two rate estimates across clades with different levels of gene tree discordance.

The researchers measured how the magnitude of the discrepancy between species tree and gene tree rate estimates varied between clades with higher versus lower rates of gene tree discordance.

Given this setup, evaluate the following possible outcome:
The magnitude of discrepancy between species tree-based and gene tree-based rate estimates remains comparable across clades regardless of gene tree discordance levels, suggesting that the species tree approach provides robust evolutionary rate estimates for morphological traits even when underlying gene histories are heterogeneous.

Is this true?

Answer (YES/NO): NO